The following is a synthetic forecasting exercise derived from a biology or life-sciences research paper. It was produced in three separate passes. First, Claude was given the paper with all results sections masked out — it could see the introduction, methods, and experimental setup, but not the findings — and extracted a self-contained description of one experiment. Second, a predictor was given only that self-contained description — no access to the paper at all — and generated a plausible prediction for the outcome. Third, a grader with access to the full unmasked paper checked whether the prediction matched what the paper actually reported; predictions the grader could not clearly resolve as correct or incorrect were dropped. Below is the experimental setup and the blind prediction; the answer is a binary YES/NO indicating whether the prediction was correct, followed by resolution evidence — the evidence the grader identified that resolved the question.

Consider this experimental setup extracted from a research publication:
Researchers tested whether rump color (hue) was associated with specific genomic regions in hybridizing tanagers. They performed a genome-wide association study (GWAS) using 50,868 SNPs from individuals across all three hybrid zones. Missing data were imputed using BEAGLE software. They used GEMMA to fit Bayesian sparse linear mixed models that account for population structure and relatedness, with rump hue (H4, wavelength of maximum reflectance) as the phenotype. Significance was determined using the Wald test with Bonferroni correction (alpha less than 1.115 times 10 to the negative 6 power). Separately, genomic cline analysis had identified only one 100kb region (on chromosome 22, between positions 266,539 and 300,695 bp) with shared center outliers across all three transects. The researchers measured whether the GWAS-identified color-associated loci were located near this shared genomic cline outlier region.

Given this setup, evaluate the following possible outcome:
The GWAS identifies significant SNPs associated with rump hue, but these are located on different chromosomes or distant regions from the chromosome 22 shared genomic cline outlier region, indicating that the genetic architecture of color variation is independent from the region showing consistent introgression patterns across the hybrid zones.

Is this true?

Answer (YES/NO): NO